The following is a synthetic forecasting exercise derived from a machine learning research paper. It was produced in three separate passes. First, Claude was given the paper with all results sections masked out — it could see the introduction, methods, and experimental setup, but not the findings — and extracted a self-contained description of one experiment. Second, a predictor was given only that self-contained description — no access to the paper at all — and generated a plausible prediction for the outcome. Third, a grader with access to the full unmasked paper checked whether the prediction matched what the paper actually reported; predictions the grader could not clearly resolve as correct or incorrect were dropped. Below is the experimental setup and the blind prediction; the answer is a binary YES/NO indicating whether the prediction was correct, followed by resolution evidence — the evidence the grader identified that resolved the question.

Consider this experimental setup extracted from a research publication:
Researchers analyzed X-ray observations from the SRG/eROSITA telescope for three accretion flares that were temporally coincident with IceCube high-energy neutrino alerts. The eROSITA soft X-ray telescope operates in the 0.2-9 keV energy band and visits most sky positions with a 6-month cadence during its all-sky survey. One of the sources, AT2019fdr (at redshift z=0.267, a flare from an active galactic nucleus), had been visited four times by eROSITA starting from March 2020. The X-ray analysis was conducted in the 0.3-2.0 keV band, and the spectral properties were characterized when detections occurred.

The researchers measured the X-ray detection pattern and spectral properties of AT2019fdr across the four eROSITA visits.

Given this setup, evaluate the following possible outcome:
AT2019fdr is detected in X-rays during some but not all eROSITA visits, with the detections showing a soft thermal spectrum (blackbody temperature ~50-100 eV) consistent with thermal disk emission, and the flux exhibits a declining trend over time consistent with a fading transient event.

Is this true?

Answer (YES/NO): NO